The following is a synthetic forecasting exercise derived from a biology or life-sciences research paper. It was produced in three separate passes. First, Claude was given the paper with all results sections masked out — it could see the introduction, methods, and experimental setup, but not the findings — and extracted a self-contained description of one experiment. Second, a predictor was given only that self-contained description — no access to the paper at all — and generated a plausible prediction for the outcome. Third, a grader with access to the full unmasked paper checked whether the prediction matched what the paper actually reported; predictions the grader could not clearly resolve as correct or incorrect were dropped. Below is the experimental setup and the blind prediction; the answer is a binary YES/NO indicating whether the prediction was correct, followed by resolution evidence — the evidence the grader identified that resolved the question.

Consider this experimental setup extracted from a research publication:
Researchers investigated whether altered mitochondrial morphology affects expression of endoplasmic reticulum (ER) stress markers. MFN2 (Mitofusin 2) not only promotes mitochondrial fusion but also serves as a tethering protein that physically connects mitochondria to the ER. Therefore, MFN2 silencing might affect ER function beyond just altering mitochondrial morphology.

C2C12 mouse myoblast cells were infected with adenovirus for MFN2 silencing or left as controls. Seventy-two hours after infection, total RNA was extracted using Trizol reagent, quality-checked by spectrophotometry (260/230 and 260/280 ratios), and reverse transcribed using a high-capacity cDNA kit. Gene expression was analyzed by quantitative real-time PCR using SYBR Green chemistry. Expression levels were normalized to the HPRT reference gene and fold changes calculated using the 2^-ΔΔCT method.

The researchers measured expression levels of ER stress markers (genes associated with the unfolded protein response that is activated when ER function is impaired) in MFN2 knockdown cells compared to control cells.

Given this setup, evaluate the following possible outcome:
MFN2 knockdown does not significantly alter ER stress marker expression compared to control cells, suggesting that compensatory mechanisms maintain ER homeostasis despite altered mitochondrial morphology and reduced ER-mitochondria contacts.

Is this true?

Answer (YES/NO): NO